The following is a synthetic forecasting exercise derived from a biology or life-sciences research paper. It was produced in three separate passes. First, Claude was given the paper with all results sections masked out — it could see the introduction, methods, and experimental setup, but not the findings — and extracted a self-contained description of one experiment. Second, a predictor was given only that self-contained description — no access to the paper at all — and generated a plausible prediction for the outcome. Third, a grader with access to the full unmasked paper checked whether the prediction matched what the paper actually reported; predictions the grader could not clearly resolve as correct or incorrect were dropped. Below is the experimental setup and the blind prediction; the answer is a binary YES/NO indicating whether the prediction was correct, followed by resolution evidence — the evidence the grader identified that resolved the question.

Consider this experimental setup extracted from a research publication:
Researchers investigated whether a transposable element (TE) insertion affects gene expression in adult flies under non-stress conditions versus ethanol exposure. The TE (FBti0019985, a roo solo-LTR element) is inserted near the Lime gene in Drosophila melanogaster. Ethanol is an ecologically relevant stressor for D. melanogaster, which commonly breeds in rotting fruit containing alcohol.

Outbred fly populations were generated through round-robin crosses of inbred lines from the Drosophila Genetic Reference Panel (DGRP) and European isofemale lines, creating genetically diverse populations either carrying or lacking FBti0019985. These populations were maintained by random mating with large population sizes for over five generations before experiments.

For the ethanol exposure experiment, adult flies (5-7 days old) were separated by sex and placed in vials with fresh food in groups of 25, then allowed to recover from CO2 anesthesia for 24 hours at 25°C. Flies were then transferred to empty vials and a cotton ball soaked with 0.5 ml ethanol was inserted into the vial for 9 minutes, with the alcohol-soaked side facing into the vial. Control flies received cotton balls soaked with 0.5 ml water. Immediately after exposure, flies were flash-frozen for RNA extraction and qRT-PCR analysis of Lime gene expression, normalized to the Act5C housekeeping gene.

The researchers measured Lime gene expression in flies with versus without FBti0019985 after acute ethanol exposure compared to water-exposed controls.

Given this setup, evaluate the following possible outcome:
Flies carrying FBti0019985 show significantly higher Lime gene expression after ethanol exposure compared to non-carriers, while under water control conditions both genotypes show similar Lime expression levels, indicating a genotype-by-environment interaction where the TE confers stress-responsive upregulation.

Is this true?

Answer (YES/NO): NO